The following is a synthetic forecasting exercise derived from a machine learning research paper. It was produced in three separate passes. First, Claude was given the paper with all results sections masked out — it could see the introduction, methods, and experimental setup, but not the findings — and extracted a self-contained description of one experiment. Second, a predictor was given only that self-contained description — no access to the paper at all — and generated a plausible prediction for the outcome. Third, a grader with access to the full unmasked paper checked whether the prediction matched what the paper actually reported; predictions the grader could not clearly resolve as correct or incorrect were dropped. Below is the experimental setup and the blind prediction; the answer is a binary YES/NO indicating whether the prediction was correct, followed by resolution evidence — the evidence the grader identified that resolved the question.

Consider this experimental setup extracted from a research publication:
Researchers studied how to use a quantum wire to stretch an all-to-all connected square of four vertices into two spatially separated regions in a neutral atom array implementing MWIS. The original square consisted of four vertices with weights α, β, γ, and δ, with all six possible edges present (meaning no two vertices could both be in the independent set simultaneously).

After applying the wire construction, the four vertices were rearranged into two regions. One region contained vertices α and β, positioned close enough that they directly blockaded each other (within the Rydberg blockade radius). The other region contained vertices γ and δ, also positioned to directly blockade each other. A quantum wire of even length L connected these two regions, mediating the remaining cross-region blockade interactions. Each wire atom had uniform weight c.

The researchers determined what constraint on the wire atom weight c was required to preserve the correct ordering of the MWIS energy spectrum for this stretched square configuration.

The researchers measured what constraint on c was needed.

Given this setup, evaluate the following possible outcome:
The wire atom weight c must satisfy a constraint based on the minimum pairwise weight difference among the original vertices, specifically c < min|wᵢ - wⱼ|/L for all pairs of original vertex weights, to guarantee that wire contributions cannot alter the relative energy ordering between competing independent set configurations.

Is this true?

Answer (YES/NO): NO